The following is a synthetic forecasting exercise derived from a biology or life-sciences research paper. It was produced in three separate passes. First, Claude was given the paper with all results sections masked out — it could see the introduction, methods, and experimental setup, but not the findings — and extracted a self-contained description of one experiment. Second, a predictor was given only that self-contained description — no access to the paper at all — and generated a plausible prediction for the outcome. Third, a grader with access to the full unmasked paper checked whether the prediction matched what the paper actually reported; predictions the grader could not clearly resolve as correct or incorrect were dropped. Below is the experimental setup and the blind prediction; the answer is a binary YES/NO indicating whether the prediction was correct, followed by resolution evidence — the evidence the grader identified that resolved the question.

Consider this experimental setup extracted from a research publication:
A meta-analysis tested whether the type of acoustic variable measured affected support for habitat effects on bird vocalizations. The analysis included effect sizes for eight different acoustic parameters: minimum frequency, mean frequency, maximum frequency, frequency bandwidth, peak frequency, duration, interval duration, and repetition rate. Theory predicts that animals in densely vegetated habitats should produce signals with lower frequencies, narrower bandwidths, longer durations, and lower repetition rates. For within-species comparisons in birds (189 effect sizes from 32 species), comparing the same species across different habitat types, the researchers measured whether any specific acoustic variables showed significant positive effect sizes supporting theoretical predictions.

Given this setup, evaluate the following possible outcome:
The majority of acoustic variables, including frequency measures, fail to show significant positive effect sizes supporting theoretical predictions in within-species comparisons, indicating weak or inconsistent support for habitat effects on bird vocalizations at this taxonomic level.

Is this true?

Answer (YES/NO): YES